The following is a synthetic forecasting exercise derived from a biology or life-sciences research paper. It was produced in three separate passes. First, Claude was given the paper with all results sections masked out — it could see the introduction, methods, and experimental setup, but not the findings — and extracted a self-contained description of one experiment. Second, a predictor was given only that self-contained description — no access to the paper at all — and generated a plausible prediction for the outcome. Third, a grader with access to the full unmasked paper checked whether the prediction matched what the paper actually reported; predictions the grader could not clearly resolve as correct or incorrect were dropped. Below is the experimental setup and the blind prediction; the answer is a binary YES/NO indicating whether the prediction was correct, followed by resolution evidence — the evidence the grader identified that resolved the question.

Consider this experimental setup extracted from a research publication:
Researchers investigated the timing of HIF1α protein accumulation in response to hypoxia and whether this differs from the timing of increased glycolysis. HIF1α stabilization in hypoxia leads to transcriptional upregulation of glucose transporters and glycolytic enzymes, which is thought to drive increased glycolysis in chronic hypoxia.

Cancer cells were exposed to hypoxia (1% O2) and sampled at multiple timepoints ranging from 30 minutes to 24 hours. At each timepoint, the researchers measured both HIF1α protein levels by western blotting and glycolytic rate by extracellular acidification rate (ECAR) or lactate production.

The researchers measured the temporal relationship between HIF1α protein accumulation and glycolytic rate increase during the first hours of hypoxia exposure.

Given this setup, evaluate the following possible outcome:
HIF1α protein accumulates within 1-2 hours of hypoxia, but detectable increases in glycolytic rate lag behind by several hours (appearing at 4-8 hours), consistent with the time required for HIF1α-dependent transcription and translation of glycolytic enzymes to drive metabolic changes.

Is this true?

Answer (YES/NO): NO